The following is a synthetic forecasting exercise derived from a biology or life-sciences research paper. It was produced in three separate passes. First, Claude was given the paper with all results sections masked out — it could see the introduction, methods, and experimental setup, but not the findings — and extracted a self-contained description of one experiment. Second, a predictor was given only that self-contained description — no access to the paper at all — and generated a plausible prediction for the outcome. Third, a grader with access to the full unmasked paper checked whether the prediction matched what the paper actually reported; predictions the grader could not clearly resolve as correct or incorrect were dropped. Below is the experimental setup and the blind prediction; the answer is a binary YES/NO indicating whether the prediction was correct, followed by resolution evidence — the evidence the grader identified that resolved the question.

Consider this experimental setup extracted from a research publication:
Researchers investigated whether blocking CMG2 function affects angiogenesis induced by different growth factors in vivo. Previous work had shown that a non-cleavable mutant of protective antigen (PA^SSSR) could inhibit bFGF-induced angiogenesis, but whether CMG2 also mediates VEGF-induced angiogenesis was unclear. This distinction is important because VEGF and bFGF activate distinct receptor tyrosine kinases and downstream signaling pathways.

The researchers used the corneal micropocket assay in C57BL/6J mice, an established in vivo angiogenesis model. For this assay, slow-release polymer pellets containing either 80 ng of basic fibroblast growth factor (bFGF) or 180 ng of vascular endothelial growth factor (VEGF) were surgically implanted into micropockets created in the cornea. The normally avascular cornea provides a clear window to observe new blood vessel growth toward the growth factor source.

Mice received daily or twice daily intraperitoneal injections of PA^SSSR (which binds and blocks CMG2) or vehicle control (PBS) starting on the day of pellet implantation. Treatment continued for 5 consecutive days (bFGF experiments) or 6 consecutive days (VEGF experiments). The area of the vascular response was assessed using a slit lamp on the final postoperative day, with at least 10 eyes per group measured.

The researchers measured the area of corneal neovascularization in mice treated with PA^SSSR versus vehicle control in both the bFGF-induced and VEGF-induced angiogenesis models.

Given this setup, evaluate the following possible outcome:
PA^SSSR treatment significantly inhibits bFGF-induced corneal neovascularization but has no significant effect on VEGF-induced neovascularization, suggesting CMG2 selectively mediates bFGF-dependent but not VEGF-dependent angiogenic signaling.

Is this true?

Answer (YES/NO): NO